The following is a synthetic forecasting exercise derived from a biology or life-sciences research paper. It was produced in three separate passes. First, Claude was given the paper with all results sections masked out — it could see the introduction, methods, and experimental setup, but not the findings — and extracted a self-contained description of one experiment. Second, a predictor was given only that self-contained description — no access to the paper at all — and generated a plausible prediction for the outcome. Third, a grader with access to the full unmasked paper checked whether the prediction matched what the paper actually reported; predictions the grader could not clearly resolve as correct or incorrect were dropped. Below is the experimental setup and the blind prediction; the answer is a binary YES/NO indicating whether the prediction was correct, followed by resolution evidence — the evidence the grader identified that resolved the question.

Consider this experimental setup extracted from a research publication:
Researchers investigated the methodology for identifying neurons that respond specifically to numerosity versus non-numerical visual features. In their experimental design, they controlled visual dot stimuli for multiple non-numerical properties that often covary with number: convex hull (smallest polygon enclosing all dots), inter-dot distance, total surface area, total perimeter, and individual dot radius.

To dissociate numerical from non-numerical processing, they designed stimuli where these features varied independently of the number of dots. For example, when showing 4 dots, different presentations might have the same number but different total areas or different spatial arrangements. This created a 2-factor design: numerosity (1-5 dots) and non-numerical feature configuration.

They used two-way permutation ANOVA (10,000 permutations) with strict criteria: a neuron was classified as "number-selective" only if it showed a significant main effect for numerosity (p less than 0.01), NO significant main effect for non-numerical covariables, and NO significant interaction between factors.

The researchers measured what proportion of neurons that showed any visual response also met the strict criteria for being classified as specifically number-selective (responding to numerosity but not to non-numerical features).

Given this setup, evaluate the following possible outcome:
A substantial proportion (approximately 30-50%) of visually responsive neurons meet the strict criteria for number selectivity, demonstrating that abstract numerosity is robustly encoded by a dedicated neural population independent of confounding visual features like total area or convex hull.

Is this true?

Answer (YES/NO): NO